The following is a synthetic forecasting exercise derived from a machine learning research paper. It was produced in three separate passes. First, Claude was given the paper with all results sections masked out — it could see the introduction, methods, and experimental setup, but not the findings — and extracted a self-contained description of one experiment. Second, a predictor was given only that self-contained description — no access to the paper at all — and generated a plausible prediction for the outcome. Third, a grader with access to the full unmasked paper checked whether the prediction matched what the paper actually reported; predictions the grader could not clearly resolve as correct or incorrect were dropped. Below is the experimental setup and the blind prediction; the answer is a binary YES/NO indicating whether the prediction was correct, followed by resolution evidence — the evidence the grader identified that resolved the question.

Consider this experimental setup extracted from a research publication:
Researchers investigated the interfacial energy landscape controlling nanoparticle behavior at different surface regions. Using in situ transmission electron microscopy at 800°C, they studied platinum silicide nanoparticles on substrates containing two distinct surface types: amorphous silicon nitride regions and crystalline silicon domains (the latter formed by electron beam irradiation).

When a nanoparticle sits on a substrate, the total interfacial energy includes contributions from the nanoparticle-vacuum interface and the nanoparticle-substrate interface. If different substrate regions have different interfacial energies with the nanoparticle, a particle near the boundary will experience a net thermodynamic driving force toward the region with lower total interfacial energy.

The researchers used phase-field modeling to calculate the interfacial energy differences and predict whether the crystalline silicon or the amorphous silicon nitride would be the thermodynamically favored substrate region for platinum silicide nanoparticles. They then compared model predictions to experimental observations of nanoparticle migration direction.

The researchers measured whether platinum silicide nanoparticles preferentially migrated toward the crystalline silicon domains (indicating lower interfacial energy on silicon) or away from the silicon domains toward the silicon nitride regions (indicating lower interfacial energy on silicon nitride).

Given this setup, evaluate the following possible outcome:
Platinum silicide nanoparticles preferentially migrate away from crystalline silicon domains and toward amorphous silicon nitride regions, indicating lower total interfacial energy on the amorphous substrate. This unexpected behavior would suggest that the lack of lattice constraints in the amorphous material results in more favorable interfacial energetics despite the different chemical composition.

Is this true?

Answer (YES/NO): YES